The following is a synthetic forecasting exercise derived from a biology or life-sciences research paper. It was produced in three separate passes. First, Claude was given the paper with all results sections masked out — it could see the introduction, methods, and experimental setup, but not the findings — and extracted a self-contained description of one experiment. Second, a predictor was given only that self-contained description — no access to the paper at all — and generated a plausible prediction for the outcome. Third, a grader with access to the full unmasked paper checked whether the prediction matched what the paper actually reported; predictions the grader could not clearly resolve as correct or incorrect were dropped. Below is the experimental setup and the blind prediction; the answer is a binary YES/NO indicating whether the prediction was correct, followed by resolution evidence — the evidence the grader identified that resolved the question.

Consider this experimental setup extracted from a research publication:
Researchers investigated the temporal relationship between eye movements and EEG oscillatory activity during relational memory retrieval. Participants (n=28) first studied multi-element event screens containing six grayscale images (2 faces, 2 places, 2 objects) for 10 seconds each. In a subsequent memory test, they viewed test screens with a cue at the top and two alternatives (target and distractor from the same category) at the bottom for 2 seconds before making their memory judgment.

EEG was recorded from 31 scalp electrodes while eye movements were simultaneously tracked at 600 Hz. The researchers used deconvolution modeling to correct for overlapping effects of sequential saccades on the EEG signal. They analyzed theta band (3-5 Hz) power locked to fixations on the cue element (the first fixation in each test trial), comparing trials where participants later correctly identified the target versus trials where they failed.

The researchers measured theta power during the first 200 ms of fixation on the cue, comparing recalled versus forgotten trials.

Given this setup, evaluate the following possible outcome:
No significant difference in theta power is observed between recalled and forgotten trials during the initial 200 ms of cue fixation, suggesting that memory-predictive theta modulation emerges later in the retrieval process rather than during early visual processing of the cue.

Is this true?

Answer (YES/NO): YES